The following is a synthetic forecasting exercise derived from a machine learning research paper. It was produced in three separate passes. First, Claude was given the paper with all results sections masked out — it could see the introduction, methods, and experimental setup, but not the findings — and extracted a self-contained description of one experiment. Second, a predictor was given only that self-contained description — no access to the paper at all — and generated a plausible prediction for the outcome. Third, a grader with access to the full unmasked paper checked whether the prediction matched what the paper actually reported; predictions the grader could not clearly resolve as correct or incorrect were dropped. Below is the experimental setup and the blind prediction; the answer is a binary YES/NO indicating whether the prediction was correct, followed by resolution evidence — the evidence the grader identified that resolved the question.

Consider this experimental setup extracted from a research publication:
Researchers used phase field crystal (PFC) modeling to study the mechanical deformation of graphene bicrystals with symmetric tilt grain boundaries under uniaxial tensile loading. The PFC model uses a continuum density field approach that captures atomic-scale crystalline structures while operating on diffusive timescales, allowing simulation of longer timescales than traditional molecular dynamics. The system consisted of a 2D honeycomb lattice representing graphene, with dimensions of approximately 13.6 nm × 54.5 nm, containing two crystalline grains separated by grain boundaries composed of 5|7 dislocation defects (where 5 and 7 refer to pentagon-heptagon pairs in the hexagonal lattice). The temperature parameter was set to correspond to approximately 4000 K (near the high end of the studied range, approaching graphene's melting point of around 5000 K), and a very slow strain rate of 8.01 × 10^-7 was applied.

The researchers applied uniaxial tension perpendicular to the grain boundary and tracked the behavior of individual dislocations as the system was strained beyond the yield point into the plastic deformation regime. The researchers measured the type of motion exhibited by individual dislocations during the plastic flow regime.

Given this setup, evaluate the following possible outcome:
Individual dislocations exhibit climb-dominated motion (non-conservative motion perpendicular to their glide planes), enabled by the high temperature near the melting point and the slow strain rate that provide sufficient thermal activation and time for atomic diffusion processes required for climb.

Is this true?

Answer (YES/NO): NO